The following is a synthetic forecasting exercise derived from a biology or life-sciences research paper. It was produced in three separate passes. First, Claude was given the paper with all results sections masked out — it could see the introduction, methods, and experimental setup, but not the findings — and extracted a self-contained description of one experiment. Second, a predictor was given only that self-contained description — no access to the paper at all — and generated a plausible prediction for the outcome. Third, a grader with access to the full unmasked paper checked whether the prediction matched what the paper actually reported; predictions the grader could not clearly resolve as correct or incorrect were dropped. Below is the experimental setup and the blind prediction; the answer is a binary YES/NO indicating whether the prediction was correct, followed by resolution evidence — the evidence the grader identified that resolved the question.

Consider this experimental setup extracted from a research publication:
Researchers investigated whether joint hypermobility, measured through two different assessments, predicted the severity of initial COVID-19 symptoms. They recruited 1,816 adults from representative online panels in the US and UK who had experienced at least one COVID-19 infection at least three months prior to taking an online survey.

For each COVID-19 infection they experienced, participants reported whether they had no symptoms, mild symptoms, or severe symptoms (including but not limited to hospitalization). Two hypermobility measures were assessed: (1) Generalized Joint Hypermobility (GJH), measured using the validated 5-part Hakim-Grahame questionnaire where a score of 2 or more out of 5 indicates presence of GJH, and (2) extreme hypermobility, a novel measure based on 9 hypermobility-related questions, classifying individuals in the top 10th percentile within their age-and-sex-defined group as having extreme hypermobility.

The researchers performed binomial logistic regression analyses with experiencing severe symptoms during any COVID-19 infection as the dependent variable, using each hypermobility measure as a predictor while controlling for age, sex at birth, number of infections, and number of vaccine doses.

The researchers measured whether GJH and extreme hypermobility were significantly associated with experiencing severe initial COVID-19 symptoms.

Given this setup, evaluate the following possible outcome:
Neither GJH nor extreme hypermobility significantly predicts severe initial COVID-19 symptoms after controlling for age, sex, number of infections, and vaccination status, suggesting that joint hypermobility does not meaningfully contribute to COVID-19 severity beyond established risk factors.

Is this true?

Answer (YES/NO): NO